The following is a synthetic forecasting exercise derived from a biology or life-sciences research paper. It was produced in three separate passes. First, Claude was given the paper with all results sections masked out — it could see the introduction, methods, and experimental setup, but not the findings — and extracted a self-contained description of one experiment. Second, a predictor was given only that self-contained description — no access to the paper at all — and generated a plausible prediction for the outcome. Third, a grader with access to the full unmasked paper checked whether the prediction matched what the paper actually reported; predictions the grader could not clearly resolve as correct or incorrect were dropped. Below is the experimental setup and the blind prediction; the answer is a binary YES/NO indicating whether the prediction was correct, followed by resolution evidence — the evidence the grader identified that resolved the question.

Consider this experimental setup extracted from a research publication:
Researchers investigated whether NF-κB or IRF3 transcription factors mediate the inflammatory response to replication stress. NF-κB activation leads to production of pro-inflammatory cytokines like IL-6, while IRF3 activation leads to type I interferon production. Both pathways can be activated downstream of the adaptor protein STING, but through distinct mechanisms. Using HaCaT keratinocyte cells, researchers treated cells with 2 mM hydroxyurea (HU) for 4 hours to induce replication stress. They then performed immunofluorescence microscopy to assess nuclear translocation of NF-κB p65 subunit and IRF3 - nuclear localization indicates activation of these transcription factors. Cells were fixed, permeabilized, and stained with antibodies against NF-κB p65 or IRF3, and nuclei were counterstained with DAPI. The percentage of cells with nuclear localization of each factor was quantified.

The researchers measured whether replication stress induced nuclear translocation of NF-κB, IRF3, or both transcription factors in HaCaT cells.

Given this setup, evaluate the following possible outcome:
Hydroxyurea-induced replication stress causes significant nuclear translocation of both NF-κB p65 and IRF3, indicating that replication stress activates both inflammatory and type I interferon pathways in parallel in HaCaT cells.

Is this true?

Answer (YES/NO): NO